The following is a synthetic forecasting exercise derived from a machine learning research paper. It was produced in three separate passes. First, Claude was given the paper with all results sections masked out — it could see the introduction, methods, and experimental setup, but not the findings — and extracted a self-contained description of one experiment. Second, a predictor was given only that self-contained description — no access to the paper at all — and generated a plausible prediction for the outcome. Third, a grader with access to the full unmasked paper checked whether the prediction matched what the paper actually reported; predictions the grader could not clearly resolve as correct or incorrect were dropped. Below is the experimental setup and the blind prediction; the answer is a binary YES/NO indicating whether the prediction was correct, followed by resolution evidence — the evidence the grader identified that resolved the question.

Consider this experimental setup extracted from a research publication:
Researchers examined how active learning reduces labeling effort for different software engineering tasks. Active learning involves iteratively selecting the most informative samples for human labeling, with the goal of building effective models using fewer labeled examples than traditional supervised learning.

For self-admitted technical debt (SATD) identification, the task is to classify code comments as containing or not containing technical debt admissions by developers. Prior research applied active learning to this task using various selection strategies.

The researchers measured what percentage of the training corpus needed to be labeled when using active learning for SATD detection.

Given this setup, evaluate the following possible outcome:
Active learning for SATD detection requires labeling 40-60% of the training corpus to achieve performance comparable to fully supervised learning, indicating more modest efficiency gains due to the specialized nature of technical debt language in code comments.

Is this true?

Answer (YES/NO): NO